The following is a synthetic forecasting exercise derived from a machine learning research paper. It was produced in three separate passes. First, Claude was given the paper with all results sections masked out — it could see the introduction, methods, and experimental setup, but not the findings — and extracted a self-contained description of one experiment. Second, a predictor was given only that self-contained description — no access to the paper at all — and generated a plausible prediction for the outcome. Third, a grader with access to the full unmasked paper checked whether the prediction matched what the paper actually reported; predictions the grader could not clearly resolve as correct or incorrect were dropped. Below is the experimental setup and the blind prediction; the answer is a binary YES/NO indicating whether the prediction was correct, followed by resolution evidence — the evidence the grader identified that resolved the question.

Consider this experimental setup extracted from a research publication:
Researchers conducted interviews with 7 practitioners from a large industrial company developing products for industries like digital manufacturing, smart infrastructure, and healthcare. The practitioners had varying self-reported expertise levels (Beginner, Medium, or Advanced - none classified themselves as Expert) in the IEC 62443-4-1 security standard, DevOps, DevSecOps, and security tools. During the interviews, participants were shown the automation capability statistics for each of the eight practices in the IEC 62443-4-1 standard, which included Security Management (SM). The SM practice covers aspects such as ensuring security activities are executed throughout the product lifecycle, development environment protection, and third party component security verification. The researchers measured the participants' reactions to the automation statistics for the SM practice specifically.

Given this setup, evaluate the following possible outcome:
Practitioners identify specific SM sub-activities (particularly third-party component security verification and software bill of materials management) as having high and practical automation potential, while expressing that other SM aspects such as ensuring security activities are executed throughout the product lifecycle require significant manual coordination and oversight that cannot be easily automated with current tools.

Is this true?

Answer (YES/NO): NO